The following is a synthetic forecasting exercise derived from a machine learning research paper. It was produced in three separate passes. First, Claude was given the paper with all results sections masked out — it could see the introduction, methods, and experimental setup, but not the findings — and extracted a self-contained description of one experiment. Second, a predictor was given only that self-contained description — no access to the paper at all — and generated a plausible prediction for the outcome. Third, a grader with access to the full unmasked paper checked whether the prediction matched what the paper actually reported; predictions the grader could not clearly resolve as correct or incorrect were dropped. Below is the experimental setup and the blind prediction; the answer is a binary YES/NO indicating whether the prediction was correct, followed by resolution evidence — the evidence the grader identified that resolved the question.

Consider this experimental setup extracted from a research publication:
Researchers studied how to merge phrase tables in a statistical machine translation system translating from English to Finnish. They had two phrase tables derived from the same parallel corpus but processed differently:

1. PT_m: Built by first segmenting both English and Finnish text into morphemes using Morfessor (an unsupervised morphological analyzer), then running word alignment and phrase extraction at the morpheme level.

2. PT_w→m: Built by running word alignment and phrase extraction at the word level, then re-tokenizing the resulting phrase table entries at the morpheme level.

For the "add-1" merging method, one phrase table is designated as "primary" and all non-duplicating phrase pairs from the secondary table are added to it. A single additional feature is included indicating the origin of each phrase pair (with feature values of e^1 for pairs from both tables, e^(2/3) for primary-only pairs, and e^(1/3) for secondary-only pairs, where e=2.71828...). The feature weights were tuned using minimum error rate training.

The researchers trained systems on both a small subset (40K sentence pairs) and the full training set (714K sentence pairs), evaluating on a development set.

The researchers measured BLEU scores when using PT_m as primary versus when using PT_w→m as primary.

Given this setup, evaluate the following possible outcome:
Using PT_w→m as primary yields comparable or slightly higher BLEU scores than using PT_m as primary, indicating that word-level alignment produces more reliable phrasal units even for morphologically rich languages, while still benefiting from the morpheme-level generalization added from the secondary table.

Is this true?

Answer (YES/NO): YES